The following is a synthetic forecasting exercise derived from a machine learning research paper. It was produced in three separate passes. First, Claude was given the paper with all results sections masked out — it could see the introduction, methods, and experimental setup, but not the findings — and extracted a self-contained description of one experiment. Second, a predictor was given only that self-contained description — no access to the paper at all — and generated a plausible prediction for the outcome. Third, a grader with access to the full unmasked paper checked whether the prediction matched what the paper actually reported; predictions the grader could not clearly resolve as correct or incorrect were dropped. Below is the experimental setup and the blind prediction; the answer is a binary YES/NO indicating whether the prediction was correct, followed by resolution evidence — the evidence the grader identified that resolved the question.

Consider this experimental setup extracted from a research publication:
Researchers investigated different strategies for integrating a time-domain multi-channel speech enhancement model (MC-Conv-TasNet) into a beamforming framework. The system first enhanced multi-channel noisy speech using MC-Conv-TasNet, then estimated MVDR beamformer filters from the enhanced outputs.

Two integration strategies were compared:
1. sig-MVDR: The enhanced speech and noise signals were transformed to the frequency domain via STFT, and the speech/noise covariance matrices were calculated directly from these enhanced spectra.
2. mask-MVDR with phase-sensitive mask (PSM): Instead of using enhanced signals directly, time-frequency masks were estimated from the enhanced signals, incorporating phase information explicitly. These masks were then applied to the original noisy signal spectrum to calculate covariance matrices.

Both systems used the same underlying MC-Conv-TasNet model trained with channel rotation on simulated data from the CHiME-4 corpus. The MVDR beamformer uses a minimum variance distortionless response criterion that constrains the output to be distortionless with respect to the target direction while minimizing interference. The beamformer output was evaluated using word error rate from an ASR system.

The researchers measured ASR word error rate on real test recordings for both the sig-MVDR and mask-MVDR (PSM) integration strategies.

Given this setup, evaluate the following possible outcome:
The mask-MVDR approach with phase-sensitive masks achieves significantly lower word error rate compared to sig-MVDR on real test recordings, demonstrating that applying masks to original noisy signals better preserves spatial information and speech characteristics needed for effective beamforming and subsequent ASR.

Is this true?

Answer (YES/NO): YES